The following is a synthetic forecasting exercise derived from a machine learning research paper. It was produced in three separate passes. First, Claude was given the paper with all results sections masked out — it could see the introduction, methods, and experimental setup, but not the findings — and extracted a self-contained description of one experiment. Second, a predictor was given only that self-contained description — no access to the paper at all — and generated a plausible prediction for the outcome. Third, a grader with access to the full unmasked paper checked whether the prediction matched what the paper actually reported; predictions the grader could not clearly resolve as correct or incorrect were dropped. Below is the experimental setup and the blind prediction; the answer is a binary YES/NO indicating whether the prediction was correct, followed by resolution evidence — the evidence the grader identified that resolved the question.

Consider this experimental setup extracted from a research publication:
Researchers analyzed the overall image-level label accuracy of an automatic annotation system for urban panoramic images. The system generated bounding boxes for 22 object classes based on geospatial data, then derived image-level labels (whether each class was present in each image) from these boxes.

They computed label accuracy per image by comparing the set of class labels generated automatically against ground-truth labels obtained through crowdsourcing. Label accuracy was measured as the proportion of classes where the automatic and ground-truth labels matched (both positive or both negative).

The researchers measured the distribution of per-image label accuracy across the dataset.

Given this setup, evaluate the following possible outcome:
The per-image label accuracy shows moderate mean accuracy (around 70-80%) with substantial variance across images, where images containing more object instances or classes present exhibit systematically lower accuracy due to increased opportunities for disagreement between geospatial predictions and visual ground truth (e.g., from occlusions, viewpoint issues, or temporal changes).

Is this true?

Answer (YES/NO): NO